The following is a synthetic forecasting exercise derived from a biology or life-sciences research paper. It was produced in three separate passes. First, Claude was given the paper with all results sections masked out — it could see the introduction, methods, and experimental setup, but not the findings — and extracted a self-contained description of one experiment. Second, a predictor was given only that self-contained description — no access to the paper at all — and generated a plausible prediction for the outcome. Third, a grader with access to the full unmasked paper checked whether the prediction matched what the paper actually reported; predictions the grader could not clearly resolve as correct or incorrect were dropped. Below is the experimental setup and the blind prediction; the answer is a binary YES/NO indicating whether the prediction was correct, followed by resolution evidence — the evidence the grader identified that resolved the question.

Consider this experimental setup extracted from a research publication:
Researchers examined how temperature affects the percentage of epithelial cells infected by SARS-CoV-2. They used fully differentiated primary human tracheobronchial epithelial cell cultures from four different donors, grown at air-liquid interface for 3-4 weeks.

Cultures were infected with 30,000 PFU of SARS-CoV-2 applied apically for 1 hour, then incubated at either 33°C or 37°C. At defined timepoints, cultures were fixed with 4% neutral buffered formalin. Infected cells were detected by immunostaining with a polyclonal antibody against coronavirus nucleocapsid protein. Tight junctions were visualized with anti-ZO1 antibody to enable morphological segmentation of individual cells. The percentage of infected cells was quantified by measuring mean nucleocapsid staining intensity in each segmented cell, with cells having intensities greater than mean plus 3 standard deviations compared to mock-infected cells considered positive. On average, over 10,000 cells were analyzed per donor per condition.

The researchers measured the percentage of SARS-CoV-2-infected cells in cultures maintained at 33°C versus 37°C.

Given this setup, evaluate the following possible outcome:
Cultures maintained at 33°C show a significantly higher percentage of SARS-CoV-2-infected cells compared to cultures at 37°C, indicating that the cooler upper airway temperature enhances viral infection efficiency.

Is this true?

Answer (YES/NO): YES